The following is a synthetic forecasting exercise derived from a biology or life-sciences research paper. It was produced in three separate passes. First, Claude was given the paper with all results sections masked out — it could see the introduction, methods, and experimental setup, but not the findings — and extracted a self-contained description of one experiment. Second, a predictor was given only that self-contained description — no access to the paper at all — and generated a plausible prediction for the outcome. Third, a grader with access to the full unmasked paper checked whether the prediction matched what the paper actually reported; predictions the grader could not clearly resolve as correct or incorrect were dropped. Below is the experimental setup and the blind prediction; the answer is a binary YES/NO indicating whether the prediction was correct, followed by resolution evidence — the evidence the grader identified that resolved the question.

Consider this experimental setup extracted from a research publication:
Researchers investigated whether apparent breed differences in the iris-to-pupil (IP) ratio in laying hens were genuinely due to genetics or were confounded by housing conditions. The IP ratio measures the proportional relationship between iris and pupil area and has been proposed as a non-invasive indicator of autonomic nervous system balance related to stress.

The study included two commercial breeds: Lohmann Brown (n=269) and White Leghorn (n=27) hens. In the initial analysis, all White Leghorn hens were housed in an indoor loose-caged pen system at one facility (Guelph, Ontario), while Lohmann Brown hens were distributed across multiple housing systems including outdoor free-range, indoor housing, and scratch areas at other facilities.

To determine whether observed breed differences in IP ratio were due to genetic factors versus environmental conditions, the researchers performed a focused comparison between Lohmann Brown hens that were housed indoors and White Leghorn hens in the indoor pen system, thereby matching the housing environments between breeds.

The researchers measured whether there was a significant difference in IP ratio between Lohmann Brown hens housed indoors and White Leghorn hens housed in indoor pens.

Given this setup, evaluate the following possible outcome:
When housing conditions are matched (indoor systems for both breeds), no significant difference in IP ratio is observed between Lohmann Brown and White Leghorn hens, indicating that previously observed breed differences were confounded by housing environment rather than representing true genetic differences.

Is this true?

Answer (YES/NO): YES